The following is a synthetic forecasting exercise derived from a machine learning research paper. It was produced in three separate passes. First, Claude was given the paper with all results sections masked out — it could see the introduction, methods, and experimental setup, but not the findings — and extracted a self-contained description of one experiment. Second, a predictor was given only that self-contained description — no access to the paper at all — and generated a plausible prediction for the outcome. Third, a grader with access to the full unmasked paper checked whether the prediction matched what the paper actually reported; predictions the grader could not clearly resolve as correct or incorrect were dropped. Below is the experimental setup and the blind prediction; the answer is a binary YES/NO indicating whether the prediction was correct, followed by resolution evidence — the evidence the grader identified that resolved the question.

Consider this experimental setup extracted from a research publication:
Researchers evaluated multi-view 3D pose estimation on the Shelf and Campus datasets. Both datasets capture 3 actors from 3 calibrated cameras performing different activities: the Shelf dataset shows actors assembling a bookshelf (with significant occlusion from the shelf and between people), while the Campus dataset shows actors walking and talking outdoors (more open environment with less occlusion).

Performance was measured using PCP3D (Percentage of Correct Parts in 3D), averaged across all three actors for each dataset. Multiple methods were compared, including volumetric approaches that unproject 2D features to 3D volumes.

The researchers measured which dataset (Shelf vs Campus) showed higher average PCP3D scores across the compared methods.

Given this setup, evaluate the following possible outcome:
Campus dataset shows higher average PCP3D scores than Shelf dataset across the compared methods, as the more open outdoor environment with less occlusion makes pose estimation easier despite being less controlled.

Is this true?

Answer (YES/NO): NO